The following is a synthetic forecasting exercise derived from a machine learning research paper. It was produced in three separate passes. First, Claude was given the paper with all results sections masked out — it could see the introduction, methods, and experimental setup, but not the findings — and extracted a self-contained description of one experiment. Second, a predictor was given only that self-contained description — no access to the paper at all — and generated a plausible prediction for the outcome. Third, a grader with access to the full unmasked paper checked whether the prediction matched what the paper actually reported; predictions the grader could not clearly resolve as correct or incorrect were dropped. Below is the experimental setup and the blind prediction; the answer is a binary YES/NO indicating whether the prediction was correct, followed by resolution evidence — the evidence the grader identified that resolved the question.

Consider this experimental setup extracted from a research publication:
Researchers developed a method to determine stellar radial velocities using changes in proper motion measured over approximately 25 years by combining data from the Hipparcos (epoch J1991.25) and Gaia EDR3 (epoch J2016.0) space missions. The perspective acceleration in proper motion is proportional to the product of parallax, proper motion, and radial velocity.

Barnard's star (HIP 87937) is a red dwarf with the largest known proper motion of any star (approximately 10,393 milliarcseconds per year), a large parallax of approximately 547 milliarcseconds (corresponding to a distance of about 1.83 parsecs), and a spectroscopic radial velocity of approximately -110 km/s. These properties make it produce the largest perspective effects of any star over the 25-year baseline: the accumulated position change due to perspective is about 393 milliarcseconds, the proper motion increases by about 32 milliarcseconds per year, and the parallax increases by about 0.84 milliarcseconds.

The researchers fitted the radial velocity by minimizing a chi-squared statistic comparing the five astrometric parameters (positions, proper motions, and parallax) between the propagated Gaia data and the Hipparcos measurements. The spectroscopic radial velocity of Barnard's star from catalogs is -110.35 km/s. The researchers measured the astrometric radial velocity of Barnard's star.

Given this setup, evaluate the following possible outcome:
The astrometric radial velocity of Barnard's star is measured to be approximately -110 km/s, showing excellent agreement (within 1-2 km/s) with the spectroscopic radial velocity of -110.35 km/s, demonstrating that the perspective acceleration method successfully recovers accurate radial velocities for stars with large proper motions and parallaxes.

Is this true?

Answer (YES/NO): YES